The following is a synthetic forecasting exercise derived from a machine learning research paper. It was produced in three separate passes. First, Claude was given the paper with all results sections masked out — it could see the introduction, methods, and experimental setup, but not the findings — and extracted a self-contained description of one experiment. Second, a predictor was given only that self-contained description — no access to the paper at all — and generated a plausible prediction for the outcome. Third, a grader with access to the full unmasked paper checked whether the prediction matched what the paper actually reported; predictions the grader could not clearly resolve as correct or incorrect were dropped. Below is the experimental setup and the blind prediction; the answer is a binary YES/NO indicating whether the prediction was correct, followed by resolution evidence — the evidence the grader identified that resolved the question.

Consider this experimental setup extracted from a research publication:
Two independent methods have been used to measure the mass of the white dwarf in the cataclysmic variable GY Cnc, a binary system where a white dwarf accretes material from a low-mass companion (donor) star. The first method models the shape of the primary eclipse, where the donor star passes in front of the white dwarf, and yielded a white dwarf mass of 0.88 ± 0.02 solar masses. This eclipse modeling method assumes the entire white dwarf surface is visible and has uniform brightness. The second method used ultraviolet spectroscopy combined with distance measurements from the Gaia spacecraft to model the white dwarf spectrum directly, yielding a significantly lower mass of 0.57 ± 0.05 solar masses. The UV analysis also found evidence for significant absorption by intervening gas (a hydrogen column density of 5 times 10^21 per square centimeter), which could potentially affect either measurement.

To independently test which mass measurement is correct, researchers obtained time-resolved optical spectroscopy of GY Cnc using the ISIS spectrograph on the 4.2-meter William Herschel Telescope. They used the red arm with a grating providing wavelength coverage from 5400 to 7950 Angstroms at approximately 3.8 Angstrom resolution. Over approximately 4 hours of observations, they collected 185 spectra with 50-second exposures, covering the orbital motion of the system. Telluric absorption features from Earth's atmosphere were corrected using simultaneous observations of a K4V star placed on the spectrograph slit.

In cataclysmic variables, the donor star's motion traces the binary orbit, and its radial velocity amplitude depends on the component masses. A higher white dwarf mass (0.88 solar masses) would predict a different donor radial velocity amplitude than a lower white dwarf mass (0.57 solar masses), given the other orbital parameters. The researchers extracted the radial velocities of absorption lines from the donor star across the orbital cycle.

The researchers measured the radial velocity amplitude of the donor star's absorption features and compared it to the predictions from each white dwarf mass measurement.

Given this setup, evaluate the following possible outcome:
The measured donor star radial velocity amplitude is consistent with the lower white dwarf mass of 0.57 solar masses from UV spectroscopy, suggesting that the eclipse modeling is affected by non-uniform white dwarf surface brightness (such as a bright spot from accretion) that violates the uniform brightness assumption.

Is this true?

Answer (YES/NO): NO